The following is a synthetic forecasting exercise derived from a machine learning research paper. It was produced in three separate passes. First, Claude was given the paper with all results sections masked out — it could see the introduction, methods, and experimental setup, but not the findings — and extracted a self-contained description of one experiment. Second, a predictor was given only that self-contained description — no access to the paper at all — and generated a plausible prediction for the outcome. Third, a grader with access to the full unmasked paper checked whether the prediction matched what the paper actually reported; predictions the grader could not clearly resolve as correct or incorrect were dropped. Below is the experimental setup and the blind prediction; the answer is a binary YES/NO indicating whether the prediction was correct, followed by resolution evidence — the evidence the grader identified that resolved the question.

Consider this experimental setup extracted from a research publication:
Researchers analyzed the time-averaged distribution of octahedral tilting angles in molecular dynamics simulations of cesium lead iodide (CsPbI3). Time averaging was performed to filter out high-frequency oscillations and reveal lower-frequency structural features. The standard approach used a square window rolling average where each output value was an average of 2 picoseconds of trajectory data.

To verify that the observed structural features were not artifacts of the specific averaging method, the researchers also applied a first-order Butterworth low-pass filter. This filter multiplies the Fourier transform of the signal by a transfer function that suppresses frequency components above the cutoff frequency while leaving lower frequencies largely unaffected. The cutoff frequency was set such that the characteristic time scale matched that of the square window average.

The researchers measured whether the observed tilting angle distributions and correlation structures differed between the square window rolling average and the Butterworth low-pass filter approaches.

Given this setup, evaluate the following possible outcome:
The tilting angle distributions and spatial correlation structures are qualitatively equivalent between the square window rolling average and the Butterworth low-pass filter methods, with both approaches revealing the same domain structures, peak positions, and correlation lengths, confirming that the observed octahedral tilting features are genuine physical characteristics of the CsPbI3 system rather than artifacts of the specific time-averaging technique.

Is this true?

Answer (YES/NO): YES